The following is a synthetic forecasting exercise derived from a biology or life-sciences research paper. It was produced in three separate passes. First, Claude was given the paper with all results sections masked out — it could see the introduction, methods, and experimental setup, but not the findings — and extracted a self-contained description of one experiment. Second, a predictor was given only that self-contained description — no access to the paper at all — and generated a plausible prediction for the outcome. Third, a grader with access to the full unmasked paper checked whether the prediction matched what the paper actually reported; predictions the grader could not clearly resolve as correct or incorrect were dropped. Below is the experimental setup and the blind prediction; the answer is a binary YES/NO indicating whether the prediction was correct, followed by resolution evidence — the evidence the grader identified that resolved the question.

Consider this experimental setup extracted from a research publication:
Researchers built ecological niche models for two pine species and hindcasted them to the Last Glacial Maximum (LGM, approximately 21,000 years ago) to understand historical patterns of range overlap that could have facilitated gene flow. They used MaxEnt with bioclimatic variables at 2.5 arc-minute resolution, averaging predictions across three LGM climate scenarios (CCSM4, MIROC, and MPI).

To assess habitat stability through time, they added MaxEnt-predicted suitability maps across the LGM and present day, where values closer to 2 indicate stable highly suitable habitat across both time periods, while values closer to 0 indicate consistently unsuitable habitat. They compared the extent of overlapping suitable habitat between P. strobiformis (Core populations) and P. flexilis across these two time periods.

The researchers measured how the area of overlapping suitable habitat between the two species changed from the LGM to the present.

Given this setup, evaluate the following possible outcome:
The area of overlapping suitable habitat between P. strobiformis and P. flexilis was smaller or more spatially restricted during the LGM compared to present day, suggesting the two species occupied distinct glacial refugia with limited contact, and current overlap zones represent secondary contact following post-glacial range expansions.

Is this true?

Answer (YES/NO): NO